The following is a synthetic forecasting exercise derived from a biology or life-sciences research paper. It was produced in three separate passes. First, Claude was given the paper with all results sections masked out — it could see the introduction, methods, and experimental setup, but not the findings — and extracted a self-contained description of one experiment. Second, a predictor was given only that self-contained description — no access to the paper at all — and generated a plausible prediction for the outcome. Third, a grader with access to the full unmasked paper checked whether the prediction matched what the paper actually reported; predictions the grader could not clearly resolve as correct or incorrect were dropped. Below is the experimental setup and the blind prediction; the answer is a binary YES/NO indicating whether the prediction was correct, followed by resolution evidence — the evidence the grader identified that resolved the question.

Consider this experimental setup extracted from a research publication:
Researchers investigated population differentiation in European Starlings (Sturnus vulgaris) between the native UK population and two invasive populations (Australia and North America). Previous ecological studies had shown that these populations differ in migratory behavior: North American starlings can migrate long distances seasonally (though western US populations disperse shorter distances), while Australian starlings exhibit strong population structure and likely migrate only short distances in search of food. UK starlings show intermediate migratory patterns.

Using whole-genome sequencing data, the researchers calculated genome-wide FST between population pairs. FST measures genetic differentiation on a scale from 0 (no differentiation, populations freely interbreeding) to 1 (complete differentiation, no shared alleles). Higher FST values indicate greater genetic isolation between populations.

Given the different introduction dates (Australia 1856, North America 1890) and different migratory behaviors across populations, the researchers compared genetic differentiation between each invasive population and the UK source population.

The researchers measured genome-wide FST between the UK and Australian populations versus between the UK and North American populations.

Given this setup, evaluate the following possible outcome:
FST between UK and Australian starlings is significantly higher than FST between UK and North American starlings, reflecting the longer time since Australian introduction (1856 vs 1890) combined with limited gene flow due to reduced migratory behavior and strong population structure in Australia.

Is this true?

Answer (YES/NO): YES